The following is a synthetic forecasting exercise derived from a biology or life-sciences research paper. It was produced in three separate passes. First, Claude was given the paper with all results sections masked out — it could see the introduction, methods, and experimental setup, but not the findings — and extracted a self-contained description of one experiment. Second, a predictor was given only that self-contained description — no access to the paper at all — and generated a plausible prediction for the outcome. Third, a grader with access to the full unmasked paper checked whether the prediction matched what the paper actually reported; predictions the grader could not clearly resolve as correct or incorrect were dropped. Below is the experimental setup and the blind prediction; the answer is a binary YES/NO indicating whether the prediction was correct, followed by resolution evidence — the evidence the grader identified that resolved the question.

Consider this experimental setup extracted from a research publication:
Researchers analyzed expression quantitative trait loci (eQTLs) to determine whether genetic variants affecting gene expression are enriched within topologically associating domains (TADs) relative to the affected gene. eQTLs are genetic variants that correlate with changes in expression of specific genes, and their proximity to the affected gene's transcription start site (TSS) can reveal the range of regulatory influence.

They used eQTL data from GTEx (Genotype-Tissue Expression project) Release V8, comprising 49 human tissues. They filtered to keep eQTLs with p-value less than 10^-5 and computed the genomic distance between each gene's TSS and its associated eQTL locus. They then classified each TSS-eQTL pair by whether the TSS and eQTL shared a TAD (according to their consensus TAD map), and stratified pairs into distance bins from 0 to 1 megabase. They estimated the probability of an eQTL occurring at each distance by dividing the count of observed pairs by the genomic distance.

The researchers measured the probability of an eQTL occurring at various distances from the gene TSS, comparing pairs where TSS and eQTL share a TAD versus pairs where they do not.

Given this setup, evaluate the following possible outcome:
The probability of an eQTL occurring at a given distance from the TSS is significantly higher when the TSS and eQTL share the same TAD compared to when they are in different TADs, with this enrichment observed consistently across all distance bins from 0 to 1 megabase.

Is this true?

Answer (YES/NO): NO